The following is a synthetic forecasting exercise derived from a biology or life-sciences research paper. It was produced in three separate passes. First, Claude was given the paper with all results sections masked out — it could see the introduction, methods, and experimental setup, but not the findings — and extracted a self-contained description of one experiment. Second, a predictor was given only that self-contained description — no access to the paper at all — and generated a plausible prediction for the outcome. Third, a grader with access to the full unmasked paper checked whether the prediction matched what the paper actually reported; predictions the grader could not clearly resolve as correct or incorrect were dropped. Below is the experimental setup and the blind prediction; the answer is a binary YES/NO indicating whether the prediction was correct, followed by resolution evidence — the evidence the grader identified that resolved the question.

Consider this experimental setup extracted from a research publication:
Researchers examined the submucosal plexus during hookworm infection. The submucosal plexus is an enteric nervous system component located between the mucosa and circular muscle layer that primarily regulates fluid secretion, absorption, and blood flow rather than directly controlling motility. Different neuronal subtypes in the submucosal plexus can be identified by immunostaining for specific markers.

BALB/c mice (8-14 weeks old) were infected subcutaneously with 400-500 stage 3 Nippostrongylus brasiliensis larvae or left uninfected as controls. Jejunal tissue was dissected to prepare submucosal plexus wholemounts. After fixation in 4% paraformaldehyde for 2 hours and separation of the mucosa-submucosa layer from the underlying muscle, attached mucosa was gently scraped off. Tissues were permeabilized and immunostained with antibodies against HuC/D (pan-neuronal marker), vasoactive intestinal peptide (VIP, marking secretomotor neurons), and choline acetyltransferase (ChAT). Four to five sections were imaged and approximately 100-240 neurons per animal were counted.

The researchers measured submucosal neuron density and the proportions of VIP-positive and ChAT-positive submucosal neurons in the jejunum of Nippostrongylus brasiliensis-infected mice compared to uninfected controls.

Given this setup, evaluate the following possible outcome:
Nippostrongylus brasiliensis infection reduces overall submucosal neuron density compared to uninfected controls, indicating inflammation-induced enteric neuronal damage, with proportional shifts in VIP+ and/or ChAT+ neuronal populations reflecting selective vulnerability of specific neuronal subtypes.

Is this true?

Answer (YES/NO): NO